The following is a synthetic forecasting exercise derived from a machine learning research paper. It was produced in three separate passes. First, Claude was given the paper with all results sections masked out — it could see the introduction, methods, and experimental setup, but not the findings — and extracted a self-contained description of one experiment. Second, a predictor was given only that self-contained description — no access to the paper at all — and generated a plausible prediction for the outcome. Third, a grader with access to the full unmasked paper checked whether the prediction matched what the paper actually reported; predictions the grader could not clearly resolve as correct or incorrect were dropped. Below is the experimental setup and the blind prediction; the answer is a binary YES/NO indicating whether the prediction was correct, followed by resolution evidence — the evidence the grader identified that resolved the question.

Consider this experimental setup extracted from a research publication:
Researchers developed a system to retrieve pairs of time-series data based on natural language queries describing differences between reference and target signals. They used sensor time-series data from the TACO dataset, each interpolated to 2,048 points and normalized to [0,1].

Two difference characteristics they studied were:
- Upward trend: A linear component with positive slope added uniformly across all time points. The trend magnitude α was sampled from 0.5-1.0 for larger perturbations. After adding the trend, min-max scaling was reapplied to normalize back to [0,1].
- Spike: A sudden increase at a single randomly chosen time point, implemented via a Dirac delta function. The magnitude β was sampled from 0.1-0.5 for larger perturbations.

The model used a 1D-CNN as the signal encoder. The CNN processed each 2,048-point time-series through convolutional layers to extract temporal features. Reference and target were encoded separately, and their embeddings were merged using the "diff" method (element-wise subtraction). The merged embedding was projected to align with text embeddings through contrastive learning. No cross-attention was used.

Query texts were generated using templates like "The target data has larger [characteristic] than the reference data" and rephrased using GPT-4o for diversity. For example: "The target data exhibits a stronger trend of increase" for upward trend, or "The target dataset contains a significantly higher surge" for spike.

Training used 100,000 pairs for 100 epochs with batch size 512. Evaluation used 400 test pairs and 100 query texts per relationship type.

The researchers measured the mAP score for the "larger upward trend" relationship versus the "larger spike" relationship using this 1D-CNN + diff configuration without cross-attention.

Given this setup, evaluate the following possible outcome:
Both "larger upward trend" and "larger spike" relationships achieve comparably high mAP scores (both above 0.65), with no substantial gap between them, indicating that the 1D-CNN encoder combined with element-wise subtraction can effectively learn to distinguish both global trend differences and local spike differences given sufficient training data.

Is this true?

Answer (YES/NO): NO